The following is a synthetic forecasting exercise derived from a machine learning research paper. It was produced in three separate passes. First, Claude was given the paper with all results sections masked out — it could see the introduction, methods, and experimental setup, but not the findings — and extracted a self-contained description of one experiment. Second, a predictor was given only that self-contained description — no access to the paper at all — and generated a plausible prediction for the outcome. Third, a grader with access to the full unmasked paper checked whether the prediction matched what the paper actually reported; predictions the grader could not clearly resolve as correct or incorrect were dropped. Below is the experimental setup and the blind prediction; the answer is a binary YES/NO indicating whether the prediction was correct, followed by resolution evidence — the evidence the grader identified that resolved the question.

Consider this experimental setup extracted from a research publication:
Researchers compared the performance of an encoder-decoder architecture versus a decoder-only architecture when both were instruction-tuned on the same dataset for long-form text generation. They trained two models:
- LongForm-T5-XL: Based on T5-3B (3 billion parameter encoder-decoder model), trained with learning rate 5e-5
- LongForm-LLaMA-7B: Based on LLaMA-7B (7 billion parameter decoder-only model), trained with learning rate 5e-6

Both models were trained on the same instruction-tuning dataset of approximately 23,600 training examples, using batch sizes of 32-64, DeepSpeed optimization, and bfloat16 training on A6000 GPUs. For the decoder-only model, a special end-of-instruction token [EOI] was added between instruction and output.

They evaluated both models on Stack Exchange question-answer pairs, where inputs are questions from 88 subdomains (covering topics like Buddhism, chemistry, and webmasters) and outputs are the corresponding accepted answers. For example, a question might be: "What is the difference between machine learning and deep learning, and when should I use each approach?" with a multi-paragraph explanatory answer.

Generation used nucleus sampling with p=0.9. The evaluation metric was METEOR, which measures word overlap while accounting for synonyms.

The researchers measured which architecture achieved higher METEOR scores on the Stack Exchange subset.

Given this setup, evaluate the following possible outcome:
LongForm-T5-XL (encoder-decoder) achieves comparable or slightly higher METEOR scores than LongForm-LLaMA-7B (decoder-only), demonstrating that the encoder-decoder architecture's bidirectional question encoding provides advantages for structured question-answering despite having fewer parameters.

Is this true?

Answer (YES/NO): NO